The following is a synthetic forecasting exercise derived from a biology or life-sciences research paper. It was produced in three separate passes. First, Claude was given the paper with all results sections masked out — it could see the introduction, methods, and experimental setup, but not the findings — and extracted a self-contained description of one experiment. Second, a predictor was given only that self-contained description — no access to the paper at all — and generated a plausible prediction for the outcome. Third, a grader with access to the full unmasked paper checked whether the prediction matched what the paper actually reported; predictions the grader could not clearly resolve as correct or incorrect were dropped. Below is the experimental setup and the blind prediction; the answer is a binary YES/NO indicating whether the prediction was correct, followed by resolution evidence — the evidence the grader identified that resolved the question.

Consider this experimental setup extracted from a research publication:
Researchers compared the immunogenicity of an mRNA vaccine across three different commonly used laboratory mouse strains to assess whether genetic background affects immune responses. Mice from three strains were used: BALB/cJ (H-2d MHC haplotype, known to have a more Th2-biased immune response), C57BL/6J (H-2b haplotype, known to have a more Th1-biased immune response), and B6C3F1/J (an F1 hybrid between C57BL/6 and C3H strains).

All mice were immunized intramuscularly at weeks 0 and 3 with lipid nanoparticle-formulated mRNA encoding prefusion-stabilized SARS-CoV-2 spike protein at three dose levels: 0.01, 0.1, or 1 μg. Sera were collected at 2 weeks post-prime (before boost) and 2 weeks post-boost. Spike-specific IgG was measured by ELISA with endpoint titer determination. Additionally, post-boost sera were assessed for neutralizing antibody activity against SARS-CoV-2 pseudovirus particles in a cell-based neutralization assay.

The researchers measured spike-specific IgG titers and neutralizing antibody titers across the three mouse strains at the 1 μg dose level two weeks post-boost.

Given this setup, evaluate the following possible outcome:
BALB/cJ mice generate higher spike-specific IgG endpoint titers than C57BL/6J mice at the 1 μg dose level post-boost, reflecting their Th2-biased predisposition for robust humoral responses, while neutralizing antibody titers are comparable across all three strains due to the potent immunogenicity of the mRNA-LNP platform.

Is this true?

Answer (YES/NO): NO